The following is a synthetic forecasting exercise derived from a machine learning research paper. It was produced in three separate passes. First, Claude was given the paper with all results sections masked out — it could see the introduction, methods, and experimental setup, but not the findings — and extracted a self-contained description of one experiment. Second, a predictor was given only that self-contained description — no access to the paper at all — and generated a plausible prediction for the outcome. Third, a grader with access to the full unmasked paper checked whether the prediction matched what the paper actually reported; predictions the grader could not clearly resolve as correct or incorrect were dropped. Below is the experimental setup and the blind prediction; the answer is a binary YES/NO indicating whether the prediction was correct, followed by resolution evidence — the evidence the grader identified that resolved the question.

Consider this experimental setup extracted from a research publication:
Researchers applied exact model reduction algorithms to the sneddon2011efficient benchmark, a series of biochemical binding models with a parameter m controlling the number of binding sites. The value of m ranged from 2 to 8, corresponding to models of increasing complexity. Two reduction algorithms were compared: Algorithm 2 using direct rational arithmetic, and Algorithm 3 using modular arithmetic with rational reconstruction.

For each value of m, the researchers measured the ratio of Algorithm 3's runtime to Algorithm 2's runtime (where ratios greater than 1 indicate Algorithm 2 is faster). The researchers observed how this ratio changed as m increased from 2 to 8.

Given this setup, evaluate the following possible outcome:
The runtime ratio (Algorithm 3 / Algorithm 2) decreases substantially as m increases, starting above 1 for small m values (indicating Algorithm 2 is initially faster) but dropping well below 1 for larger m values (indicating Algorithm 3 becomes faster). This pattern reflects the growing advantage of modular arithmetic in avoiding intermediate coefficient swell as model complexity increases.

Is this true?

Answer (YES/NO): NO